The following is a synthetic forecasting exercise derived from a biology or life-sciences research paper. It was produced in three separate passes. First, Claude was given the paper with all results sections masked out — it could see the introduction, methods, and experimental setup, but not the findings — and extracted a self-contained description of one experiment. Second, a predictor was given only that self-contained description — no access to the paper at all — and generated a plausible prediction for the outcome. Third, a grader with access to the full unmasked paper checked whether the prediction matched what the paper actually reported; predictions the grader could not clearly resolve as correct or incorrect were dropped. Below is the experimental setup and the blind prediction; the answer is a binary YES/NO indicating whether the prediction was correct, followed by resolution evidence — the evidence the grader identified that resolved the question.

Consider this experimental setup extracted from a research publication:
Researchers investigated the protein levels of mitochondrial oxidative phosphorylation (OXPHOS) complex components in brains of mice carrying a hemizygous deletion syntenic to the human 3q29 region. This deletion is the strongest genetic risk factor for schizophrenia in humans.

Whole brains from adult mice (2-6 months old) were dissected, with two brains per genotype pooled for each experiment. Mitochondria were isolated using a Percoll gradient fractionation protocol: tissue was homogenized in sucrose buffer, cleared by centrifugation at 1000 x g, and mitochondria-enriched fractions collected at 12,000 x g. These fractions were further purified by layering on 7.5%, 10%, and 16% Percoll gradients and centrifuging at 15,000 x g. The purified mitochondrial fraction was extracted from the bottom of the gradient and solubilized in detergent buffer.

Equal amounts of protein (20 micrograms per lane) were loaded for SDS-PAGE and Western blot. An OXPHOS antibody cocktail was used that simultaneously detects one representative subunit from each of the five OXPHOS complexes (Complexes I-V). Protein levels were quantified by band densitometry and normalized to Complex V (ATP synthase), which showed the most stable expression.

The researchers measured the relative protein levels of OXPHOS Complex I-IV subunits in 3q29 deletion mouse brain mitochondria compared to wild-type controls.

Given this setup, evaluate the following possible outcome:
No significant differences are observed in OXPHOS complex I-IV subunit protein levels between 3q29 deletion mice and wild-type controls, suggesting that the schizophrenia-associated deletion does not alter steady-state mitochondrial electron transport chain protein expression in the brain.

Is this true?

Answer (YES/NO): NO